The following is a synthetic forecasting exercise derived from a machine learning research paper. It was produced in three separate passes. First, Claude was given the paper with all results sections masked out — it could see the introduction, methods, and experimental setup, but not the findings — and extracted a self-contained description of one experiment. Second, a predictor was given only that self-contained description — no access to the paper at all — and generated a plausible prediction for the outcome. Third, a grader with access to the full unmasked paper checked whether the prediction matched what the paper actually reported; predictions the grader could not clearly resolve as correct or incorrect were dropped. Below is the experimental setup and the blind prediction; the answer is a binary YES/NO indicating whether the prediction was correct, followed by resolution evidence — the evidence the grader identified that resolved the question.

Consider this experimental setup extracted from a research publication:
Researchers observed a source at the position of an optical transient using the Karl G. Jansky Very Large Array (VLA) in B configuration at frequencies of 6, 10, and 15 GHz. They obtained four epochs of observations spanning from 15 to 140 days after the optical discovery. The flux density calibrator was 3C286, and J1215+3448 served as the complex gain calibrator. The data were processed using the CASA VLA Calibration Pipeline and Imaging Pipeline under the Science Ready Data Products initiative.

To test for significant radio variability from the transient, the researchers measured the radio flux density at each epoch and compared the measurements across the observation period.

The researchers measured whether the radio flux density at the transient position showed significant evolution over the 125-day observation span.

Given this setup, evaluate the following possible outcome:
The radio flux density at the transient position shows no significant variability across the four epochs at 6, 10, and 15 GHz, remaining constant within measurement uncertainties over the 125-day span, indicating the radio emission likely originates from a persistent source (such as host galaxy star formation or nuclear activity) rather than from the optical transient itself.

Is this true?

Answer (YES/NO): YES